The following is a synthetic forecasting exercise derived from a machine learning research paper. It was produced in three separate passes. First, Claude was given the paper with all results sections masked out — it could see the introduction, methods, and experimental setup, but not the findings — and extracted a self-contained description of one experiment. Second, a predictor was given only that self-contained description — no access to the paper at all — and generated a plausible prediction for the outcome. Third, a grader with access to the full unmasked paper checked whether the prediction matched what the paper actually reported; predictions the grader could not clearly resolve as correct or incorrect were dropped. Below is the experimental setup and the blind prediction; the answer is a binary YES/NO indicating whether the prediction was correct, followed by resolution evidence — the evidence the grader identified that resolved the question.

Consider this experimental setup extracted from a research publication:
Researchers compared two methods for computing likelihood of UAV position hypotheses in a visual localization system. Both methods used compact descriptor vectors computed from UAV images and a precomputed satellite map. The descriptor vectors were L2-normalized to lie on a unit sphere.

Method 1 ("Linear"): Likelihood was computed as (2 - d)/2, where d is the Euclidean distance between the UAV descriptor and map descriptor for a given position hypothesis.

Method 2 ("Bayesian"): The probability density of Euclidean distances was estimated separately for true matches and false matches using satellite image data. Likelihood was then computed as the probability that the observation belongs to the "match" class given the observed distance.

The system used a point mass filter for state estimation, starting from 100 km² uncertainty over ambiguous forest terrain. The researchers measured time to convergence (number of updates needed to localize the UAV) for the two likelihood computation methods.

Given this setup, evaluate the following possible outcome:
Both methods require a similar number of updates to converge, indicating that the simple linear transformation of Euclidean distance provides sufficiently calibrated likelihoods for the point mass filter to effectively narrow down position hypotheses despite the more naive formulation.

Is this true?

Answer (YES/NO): NO